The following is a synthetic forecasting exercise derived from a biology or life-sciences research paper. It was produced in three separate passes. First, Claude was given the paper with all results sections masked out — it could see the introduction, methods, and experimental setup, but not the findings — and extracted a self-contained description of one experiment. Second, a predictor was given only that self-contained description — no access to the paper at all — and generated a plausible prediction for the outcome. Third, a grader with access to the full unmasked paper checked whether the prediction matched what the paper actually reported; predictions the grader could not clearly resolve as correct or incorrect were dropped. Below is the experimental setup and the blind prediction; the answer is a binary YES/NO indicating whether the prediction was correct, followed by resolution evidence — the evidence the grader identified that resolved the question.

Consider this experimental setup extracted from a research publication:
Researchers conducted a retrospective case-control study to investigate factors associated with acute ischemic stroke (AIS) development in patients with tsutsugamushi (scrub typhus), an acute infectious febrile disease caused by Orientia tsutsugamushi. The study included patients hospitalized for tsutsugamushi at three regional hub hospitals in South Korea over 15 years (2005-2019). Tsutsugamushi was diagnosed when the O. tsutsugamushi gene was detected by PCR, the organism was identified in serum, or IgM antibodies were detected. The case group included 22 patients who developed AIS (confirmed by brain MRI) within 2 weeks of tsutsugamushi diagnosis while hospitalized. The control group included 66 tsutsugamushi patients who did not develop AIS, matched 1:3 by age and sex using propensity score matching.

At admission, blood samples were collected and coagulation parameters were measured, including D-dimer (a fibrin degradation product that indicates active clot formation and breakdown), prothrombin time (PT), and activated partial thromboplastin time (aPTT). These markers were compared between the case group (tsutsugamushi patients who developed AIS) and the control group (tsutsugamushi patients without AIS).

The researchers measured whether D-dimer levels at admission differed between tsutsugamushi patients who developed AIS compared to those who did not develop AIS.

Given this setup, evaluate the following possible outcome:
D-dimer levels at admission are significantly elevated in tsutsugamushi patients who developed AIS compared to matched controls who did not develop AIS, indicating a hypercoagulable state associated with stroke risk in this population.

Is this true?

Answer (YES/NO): YES